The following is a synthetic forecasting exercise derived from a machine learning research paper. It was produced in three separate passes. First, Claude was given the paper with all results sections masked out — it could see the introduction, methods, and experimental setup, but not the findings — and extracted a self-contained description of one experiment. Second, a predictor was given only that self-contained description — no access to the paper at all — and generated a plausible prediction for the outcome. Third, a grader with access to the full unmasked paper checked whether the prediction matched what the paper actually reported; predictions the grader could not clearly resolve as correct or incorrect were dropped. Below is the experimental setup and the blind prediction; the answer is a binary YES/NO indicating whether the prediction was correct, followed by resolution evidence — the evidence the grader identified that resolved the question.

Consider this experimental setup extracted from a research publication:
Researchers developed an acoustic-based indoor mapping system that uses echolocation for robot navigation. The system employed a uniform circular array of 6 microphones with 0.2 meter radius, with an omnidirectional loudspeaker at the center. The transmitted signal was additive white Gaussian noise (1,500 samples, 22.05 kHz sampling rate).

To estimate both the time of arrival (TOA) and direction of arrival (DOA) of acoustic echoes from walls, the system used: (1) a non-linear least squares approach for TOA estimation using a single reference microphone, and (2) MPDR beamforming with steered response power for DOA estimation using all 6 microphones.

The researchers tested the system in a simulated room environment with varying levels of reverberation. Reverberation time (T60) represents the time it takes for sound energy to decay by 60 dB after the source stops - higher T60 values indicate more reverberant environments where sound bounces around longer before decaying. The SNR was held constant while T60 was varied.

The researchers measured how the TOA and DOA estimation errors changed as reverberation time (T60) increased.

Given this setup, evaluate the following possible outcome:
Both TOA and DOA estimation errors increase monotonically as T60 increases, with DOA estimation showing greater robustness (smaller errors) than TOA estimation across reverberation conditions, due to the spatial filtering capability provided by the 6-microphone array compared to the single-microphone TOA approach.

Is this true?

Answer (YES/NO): NO